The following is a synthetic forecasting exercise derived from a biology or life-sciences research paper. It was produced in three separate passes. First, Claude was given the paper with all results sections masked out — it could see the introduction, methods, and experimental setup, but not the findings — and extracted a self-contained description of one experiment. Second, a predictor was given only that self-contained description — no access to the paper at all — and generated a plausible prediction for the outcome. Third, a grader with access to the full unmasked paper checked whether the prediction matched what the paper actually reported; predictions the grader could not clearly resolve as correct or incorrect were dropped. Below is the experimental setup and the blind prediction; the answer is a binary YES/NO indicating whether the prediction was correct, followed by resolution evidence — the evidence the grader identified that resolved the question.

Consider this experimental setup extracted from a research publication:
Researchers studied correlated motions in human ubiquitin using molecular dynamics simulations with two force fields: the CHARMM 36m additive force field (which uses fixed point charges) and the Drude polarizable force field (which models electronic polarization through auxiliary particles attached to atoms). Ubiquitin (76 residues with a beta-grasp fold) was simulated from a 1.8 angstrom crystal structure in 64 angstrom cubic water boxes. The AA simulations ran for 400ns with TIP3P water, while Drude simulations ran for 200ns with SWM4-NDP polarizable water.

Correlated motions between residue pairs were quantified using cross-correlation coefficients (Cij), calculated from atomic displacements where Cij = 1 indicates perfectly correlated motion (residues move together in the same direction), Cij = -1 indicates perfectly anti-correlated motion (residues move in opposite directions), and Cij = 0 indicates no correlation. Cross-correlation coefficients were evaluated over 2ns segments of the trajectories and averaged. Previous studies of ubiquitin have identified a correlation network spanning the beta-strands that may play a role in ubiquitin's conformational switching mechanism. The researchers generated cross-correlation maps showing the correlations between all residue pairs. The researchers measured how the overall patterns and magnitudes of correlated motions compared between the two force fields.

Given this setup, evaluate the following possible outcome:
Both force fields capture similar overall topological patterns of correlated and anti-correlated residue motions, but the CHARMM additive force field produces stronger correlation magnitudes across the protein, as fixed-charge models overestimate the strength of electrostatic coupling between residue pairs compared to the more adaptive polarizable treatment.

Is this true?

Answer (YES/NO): YES